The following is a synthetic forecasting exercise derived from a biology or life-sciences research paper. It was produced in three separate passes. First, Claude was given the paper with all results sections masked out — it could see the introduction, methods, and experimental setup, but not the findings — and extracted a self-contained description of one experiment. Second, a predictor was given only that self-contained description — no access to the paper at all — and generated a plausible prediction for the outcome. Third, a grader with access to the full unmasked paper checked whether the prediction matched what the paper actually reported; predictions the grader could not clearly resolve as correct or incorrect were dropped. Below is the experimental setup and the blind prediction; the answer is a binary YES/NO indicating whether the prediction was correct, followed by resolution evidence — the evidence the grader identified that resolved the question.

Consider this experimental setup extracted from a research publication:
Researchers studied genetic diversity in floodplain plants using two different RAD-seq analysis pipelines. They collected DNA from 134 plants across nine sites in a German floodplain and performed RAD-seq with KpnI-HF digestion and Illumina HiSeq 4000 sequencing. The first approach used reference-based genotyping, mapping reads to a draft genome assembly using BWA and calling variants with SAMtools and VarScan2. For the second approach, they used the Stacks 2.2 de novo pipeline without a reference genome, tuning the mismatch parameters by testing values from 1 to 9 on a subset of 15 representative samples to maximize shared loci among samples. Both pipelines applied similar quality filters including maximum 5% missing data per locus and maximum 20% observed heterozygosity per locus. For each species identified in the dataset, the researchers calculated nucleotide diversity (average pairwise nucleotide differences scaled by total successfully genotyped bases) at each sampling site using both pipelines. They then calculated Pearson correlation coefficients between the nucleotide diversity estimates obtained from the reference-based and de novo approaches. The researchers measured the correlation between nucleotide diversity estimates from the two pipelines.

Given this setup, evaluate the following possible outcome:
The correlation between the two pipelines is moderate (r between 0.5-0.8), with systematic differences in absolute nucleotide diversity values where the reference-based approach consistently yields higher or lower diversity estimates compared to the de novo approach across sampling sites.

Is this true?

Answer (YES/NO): NO